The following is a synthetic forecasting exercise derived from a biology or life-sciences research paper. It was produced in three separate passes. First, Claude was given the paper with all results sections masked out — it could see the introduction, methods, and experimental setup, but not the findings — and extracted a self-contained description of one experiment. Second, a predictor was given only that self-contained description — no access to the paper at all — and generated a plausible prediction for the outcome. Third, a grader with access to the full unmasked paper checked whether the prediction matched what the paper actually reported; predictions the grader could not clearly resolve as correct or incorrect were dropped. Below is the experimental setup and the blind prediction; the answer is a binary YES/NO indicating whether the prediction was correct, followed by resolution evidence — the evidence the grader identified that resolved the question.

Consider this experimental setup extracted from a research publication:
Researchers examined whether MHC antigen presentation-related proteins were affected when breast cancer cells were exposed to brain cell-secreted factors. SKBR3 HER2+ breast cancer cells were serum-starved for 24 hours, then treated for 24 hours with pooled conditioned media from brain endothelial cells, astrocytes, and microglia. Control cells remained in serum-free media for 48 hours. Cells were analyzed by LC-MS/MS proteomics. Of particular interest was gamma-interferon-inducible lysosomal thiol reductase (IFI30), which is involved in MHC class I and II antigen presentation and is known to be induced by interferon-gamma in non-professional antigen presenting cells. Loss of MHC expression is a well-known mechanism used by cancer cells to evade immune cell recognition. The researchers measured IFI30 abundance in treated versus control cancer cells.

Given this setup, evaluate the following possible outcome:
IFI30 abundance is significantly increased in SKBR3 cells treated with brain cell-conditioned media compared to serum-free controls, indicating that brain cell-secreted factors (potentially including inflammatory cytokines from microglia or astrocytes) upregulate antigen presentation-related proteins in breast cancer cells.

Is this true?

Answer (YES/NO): NO